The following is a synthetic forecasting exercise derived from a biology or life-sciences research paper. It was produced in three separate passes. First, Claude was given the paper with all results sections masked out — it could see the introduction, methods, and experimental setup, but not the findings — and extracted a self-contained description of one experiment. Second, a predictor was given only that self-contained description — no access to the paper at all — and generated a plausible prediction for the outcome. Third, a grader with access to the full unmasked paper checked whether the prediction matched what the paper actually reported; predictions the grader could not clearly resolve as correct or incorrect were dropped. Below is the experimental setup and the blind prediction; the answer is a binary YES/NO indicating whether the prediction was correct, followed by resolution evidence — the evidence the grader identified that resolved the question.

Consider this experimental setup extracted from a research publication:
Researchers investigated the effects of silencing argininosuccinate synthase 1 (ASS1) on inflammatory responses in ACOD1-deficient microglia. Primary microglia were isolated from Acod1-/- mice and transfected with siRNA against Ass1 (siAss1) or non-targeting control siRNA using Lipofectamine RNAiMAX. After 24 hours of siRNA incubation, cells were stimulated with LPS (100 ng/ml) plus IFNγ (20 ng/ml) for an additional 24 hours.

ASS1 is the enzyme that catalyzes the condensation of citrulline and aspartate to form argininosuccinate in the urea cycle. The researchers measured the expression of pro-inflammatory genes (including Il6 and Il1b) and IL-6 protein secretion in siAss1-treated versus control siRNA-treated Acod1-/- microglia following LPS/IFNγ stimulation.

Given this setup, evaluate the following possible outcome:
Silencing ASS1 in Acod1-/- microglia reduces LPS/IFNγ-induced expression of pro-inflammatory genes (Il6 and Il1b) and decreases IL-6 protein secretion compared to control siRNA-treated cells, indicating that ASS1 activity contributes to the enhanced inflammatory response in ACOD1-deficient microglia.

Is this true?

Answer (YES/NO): NO